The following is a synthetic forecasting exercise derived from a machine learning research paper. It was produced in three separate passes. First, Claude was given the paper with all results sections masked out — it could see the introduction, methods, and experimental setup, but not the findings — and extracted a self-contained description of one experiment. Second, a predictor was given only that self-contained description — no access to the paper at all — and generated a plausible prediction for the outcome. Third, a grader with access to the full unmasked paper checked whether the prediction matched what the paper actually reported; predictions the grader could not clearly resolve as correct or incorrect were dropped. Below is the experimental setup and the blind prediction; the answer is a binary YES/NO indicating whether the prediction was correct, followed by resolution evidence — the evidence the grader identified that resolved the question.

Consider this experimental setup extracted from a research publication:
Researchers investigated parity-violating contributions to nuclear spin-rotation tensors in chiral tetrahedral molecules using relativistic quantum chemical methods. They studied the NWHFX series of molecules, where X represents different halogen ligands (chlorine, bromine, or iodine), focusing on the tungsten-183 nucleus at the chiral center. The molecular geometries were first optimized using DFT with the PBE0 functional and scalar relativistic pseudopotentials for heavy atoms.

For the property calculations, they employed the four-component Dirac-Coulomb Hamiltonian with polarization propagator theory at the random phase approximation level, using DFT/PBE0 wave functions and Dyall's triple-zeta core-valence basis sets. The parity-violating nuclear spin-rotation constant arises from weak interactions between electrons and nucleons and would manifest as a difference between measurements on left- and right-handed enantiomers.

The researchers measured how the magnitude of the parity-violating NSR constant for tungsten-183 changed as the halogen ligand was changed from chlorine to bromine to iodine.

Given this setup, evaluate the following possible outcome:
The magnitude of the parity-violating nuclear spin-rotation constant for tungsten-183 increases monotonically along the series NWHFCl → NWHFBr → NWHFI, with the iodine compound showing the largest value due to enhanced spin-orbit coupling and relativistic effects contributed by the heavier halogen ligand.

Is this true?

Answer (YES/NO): YES